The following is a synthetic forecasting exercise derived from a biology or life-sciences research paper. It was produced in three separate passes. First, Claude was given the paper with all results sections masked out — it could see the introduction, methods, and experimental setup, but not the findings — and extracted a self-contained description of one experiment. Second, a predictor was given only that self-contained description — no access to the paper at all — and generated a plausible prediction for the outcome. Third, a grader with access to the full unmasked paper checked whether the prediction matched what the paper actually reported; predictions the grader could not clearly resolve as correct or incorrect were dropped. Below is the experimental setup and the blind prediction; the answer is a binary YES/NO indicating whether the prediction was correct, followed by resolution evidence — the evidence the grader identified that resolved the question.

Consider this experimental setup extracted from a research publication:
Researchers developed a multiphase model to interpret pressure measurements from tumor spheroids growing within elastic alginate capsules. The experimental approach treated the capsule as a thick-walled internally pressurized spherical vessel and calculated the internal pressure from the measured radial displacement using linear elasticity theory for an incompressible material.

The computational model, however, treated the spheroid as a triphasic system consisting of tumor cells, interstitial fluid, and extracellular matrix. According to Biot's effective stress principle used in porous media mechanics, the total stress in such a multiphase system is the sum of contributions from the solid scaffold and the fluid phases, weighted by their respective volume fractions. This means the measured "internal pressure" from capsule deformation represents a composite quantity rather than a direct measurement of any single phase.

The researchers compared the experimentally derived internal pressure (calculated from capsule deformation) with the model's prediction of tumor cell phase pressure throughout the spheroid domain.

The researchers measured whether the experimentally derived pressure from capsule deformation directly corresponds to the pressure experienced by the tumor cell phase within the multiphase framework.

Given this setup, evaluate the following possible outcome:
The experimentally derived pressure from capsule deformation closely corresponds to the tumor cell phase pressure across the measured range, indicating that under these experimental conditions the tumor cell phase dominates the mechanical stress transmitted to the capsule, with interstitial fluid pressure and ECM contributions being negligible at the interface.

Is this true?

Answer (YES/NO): NO